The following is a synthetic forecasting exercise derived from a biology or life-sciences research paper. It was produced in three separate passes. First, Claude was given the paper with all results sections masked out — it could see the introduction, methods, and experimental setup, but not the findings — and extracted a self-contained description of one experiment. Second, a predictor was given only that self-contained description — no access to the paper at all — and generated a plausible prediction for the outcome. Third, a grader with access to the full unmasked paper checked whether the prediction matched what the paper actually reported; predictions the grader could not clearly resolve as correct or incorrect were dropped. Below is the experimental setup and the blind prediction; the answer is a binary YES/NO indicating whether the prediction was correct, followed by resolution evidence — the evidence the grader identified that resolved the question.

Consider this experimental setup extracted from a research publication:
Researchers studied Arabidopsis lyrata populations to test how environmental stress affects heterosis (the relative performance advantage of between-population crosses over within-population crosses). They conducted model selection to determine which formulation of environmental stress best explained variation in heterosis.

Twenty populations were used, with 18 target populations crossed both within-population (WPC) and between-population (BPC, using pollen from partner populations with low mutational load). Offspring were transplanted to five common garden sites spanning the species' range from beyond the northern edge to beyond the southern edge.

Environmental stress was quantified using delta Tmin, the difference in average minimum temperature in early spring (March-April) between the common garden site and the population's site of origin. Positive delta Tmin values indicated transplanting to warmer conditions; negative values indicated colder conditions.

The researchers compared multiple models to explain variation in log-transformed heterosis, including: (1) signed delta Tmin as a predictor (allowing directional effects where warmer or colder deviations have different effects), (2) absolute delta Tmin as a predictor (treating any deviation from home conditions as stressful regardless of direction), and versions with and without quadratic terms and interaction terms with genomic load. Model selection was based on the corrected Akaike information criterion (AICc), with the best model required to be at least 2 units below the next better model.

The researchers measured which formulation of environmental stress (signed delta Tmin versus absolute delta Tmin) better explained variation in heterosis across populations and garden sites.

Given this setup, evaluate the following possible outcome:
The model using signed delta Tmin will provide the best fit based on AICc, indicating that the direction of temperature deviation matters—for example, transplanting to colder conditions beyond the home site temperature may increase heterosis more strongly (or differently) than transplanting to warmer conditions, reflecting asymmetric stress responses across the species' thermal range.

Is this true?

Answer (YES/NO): NO